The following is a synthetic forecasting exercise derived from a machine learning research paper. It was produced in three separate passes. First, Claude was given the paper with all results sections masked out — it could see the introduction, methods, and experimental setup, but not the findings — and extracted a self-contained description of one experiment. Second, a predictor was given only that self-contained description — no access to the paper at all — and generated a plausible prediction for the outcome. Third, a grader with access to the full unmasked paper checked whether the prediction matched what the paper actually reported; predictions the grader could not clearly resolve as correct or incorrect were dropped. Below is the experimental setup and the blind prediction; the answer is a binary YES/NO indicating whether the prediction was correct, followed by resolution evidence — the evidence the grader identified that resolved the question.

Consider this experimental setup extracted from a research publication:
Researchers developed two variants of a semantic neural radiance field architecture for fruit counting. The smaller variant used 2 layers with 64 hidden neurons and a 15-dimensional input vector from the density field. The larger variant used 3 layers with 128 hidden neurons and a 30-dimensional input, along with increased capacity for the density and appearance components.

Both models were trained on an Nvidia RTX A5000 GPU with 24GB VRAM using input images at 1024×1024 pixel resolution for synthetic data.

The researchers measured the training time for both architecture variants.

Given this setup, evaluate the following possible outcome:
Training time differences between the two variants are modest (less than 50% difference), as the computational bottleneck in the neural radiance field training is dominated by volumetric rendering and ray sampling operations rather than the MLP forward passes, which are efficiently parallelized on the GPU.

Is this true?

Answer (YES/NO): NO